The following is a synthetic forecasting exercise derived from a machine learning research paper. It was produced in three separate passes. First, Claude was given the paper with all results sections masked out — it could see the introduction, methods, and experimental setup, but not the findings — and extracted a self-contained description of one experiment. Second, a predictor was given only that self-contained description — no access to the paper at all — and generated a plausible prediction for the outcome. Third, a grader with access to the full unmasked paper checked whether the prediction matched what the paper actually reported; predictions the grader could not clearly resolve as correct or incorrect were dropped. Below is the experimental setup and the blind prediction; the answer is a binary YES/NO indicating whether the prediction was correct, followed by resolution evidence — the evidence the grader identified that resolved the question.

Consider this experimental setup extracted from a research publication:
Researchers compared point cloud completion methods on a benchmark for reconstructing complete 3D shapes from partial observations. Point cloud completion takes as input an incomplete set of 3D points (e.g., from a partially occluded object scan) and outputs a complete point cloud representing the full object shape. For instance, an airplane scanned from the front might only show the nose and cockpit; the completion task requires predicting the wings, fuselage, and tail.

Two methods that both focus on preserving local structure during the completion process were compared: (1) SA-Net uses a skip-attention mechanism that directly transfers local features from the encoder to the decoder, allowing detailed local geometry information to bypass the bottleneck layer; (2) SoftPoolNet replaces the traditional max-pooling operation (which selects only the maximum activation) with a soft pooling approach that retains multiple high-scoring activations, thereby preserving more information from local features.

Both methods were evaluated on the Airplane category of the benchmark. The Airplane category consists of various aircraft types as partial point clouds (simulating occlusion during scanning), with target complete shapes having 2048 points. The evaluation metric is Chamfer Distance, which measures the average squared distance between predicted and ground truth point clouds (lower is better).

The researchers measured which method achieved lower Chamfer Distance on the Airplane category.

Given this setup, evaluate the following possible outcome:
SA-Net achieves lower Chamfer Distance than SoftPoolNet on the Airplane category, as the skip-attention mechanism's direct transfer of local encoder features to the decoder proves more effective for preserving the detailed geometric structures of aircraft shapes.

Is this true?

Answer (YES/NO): NO